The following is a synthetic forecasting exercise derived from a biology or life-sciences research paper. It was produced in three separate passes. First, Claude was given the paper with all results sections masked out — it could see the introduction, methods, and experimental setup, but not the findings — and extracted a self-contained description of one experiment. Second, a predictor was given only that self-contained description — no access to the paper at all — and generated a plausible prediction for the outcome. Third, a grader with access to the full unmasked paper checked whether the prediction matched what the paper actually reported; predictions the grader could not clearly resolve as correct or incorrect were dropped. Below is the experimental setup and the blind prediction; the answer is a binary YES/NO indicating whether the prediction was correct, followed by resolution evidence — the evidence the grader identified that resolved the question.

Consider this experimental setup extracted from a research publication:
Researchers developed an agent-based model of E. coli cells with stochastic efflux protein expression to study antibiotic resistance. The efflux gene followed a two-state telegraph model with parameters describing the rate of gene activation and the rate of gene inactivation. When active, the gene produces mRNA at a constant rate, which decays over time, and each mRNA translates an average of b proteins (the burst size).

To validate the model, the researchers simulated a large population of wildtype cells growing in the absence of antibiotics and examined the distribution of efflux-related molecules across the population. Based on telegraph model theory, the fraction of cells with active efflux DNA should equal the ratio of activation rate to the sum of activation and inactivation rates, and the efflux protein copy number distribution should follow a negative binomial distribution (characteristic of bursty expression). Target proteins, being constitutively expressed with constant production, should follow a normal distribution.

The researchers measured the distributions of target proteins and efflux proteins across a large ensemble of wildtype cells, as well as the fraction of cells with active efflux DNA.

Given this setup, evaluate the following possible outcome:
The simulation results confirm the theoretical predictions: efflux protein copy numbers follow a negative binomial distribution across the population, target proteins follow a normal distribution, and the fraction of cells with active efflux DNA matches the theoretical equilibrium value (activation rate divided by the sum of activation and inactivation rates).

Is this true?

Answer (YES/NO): YES